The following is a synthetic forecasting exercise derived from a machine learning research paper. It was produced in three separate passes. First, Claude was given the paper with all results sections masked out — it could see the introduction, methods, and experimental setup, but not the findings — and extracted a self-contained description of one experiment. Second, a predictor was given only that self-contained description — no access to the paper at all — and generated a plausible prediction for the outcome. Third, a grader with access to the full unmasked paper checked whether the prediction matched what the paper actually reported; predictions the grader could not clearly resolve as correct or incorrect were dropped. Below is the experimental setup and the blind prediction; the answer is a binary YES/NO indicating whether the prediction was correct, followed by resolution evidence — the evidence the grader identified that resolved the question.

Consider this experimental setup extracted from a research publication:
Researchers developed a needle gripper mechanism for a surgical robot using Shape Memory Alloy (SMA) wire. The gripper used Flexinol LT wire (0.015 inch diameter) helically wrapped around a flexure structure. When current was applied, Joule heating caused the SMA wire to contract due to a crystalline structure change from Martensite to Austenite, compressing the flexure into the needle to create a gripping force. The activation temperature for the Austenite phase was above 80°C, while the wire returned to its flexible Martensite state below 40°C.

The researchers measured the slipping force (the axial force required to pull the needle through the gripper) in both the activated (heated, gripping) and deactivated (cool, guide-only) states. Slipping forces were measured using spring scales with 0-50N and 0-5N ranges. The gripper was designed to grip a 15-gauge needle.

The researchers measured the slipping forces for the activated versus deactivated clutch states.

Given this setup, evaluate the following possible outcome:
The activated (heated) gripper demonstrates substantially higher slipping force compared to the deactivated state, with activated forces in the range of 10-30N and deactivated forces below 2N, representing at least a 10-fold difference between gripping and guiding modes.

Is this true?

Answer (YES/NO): NO